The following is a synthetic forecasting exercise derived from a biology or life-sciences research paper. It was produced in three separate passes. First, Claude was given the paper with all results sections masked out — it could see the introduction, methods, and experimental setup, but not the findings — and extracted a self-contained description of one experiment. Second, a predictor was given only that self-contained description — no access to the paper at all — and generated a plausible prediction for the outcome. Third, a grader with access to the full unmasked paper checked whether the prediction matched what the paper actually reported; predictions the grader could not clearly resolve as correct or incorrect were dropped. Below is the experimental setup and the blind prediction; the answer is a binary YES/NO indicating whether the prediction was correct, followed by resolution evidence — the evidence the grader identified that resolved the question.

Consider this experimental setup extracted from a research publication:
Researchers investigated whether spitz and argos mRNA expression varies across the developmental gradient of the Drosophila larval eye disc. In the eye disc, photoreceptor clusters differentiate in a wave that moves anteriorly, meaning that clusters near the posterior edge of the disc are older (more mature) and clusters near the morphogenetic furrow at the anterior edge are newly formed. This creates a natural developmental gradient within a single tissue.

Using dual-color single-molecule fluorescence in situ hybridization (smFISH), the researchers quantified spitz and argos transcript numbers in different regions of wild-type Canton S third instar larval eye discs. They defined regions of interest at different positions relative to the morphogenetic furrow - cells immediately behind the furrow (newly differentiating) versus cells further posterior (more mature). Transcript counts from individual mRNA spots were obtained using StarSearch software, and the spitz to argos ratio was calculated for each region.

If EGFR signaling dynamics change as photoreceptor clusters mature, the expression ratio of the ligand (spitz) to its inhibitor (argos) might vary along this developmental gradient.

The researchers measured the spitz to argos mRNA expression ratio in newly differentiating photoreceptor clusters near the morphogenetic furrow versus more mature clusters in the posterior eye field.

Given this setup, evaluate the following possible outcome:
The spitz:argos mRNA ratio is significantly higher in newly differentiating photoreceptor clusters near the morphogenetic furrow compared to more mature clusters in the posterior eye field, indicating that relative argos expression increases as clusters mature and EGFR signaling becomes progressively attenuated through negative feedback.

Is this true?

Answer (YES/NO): NO